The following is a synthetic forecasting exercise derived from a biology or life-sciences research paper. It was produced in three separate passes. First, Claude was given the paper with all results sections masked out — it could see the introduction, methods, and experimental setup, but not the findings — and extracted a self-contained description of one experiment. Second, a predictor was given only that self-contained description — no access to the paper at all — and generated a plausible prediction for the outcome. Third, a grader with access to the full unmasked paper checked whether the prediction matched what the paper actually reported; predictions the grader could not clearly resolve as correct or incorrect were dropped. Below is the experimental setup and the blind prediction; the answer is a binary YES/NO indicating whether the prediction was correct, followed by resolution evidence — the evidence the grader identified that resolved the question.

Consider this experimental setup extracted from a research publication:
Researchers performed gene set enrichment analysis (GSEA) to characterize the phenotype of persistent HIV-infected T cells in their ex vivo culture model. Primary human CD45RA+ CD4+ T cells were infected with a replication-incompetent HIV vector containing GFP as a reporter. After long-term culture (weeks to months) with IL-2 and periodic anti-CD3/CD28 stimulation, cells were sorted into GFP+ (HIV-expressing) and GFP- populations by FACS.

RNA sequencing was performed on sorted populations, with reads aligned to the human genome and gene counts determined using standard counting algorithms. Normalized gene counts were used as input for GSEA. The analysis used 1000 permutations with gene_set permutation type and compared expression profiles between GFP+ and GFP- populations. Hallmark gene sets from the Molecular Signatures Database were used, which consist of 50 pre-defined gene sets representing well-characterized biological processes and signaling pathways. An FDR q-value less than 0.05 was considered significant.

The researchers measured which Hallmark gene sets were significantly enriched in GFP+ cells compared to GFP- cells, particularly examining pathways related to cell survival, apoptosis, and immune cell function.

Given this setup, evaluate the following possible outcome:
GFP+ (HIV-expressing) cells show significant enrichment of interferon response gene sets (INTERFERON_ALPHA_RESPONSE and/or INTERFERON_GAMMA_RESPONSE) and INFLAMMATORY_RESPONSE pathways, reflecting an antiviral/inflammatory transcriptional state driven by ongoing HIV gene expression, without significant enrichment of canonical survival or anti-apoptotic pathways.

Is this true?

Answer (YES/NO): NO